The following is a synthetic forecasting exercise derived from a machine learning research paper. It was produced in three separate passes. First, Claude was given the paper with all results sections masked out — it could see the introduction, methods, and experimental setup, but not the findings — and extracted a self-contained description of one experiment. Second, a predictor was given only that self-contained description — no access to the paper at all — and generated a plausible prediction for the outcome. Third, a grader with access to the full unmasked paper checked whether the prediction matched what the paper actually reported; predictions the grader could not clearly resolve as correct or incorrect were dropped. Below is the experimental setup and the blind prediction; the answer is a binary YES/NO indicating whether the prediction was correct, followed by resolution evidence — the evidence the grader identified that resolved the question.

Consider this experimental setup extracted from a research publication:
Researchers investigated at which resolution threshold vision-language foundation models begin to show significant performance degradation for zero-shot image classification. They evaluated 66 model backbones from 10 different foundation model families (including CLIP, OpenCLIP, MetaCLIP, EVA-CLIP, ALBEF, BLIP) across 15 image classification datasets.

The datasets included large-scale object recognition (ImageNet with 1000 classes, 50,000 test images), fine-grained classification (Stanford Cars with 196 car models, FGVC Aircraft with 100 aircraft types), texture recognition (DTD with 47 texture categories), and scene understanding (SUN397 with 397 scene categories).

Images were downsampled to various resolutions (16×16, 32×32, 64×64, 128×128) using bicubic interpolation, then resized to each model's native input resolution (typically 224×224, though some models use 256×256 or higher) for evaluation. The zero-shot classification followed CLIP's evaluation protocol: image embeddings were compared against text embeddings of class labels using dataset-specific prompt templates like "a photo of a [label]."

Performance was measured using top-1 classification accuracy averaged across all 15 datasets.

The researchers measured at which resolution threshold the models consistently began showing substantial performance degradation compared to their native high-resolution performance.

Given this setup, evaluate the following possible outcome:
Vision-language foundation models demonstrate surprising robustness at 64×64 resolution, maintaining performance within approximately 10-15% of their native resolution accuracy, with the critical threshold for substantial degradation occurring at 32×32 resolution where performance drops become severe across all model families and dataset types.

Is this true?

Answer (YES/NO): YES